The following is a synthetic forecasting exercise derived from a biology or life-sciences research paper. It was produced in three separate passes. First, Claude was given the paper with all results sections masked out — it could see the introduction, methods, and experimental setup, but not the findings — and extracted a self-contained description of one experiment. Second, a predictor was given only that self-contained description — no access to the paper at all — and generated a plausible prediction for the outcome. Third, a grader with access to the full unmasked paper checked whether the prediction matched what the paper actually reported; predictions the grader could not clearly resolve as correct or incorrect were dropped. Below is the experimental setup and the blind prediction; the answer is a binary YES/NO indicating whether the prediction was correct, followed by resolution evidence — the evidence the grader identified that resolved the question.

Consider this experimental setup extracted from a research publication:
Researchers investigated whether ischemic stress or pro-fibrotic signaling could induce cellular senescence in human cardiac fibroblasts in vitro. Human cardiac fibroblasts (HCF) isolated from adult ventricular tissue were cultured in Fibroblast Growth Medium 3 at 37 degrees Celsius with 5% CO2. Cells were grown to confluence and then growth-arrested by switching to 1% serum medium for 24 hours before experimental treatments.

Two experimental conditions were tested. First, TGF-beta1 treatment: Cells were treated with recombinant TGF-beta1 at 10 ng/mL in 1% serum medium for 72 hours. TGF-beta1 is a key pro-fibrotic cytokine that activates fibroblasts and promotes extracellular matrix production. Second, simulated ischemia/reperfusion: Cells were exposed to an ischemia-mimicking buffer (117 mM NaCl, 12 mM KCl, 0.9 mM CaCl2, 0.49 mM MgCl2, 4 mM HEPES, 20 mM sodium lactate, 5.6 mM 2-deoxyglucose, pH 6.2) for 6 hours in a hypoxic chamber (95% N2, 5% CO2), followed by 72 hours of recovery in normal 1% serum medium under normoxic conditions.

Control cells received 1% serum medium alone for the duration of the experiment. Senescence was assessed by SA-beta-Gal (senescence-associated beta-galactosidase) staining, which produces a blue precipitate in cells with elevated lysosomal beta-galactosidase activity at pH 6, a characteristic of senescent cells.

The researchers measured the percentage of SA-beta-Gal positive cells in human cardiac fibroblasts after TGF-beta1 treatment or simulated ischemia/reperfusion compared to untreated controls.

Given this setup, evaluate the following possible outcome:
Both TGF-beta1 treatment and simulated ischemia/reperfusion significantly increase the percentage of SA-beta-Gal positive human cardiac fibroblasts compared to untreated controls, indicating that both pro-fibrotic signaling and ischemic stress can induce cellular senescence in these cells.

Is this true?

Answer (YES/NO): NO